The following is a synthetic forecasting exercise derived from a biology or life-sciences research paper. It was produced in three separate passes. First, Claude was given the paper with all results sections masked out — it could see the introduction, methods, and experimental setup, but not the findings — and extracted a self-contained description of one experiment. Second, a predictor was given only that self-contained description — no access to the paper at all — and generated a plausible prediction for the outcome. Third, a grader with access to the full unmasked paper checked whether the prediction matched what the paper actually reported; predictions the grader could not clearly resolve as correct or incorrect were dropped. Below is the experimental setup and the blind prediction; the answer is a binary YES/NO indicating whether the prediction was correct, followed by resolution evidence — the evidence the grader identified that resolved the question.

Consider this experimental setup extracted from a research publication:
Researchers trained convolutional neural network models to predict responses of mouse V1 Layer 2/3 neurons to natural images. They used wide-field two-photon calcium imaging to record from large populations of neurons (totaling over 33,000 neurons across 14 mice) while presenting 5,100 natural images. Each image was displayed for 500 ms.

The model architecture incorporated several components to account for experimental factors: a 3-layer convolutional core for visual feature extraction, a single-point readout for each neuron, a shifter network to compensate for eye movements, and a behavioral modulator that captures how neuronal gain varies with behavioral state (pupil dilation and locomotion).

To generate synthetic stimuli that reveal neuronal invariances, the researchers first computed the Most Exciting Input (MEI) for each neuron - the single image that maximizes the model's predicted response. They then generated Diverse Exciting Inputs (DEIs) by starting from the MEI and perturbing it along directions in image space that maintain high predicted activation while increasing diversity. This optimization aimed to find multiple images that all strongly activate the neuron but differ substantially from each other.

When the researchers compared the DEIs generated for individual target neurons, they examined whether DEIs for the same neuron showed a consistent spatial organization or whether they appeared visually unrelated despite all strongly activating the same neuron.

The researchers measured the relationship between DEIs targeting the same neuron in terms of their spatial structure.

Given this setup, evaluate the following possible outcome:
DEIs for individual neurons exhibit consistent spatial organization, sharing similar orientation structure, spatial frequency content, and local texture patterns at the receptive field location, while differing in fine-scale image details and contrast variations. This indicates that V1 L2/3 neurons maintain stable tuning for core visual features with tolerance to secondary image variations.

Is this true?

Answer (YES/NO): NO